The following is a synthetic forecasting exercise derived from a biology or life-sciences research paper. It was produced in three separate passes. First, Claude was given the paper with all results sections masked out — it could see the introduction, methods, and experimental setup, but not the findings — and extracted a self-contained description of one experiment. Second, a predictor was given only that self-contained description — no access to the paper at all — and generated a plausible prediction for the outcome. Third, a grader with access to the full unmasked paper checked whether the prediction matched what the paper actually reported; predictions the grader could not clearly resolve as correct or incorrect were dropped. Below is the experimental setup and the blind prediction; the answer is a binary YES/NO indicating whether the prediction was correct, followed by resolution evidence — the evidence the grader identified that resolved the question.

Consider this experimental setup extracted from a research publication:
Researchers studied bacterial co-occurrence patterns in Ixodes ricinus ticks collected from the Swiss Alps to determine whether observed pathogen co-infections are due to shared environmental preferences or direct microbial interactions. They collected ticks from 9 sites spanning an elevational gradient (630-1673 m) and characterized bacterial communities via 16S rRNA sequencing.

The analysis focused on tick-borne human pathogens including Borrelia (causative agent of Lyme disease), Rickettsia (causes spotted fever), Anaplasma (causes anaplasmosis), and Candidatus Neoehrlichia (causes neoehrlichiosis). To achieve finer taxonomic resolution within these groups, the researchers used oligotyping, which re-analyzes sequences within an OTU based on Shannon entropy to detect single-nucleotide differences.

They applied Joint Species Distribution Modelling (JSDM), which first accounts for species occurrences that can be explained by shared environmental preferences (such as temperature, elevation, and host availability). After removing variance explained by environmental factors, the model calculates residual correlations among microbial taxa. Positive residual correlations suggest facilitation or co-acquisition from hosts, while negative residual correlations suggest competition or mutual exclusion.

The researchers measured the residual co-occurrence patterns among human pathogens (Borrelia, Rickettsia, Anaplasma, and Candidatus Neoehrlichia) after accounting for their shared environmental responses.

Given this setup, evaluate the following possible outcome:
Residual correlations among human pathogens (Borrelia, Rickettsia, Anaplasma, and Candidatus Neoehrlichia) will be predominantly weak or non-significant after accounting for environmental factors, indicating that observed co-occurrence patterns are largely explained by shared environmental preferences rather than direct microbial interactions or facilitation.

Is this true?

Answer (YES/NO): NO